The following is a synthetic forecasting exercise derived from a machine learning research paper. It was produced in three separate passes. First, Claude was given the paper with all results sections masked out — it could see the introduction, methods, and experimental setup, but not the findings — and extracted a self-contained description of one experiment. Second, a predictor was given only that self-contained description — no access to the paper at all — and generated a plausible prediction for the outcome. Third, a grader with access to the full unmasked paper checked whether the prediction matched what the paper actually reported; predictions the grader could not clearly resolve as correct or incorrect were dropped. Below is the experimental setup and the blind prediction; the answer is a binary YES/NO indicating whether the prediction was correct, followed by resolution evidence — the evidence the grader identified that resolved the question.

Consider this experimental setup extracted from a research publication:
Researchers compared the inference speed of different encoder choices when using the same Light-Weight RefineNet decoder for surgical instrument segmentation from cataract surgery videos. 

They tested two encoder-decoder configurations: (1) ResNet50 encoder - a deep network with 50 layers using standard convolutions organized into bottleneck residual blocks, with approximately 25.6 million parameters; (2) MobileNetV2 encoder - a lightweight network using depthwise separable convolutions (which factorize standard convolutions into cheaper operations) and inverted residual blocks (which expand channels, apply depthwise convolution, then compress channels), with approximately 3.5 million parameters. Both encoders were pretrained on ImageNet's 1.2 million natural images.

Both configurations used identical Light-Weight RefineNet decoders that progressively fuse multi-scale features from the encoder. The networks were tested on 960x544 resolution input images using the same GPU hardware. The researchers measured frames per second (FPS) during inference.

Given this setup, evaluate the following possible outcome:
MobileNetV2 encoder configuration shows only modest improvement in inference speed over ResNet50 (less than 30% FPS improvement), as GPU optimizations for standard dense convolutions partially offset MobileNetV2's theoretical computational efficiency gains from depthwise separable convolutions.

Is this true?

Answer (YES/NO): YES